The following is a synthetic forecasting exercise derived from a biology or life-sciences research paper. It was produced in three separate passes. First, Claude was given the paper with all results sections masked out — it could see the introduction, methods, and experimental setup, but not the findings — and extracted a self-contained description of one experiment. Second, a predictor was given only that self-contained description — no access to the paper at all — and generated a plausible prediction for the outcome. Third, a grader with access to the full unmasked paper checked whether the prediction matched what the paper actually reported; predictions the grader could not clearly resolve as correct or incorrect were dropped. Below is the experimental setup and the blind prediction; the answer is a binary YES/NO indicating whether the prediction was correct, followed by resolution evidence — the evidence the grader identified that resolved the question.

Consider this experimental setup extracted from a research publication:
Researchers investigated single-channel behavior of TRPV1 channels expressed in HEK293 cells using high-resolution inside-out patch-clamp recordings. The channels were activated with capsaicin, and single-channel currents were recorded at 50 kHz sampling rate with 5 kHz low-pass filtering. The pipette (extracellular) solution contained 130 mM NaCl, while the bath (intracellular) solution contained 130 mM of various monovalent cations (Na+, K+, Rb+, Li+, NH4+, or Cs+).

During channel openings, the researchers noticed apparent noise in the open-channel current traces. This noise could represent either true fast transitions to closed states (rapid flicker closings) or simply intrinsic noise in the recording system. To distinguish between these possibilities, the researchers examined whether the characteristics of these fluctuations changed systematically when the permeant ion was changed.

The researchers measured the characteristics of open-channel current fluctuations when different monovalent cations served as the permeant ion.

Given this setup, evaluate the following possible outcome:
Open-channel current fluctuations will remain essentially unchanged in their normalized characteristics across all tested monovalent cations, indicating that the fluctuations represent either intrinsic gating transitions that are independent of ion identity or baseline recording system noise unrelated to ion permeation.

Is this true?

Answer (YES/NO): NO